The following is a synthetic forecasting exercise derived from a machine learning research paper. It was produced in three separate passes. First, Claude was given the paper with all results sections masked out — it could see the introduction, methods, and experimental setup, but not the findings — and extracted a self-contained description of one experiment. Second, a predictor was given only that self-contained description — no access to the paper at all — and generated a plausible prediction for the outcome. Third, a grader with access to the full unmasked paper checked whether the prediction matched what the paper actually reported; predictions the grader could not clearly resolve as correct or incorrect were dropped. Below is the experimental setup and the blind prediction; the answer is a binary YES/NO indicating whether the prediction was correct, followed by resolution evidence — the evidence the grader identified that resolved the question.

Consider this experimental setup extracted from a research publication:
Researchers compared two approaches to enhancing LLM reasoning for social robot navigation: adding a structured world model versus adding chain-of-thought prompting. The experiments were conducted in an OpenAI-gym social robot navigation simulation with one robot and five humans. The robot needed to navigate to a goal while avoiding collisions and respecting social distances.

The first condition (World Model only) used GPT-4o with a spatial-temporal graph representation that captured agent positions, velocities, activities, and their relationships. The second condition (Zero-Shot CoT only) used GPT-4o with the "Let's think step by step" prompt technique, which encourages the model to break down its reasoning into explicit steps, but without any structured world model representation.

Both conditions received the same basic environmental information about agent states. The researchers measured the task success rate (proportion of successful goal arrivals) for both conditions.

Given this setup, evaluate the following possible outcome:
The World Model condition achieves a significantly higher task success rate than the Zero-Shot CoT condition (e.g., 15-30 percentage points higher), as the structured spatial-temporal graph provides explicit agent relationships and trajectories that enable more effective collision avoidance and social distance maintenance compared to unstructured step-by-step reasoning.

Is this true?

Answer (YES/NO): YES